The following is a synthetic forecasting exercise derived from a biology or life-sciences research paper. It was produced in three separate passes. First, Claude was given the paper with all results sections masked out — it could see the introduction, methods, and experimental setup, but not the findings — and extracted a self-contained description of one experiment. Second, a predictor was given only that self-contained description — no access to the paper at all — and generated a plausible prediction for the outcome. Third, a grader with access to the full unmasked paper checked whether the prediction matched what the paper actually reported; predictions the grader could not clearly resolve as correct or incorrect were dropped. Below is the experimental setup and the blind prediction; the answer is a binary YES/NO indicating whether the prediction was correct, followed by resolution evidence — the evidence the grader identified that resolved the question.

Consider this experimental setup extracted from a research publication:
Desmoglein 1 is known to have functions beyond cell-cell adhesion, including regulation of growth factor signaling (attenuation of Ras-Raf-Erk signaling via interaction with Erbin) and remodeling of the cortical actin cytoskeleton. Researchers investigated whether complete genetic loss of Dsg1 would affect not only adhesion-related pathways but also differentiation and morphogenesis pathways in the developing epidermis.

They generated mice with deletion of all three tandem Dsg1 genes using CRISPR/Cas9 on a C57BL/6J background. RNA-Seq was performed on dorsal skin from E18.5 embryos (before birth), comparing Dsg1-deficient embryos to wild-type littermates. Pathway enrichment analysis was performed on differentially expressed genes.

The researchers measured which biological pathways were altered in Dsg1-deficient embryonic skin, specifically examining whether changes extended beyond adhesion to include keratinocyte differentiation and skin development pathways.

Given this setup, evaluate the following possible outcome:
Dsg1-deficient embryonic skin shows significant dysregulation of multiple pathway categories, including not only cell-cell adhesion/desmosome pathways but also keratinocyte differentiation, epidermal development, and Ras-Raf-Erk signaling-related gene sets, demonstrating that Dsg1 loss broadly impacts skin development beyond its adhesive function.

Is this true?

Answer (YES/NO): YES